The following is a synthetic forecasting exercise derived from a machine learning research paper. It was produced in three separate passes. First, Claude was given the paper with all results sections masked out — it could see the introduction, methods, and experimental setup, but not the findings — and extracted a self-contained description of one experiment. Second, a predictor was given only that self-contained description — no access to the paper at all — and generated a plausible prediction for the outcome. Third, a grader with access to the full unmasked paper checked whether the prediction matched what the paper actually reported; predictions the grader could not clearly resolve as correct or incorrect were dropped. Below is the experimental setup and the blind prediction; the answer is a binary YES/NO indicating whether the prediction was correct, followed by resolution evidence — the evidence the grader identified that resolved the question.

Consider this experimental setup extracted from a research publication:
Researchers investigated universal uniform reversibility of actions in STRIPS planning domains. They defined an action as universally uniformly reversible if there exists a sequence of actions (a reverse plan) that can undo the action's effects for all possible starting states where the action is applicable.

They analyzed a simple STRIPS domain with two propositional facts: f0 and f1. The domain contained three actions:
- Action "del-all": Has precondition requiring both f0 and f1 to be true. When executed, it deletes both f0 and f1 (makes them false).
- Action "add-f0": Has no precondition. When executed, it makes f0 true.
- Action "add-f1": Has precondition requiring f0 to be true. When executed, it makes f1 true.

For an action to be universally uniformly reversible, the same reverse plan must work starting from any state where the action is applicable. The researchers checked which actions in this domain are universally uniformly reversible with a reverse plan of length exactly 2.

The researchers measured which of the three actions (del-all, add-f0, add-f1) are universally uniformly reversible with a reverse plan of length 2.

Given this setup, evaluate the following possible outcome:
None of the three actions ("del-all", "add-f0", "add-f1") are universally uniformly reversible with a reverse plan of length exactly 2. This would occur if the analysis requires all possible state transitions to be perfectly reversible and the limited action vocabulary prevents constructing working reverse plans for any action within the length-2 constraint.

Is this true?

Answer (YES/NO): NO